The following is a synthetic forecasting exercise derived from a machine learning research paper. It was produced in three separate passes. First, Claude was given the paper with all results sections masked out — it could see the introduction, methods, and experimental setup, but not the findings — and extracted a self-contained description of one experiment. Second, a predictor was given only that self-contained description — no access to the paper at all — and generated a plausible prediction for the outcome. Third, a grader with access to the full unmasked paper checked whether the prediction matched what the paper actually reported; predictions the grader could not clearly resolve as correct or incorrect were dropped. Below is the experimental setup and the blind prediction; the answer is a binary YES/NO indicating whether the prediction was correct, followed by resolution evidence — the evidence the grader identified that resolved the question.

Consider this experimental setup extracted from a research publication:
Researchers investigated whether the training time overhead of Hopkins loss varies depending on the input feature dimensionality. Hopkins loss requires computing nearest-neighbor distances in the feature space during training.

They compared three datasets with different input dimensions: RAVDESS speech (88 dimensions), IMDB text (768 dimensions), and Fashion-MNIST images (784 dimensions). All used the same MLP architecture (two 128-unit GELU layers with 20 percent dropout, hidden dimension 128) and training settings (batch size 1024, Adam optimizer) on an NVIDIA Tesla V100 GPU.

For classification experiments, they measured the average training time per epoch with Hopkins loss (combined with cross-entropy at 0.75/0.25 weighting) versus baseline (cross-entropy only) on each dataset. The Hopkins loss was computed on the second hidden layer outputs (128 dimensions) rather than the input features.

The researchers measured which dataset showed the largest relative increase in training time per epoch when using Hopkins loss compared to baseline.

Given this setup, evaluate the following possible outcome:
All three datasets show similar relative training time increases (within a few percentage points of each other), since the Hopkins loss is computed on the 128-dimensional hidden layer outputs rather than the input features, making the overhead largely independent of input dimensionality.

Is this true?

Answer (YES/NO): NO